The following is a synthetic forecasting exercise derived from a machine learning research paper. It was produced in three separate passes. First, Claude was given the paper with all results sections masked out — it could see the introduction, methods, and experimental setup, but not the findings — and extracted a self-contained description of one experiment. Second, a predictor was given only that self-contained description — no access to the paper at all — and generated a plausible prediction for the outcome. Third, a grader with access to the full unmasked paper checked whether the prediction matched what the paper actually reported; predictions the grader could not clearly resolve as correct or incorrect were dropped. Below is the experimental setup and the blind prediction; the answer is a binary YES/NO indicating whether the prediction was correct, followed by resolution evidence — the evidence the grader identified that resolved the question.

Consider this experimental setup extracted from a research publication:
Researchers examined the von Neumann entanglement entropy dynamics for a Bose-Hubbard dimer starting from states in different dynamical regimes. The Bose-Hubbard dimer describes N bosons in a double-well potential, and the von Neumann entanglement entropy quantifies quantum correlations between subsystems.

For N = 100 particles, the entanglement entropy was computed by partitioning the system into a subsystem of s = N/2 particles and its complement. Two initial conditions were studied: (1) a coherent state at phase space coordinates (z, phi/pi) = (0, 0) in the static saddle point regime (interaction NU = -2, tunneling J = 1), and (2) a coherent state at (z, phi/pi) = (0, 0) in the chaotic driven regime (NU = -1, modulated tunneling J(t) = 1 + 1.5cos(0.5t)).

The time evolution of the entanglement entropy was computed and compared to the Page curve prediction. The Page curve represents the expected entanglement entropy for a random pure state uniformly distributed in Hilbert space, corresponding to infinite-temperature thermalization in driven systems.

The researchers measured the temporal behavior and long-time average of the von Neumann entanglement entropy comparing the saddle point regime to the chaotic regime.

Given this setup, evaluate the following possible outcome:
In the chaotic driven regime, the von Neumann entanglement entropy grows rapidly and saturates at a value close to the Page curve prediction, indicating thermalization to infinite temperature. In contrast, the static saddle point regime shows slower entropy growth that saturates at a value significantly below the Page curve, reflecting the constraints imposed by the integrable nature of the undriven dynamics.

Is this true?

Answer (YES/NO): NO